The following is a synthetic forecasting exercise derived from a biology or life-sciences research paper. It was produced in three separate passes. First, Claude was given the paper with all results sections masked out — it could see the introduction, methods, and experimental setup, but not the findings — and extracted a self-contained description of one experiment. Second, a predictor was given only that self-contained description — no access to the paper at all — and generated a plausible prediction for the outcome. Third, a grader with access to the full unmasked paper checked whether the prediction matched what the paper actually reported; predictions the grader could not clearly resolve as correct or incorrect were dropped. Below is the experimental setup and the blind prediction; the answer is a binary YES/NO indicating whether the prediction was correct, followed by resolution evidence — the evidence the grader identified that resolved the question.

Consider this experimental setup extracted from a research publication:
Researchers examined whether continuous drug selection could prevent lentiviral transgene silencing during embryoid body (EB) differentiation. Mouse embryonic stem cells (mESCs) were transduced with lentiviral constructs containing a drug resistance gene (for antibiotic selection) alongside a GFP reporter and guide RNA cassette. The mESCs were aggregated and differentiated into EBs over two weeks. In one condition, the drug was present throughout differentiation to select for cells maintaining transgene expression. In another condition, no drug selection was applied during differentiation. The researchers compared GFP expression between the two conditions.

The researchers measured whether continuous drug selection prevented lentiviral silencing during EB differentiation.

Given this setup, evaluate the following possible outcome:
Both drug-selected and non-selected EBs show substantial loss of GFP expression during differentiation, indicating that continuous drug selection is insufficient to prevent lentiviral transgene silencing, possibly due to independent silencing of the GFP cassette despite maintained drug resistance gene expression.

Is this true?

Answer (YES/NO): YES